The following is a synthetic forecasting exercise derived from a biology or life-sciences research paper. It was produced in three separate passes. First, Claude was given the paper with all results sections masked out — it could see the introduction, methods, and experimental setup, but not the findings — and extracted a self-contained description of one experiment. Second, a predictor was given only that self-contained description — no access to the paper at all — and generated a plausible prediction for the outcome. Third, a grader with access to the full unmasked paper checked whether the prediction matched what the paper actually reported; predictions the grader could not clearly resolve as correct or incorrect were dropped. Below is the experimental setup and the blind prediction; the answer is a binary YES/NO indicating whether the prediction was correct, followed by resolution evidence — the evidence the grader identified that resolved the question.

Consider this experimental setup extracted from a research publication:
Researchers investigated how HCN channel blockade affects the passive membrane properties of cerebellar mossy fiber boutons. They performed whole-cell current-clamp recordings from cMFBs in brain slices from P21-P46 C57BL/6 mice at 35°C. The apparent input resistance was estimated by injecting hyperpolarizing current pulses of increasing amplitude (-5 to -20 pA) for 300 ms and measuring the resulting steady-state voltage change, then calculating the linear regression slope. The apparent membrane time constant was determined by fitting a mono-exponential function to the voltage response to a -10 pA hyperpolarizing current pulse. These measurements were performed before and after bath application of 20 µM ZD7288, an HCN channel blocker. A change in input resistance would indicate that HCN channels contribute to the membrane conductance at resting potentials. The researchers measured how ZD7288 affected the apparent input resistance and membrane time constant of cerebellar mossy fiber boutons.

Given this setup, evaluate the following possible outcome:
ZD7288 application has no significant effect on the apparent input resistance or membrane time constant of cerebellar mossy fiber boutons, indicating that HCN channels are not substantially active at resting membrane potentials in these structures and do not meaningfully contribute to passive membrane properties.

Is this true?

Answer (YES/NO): NO